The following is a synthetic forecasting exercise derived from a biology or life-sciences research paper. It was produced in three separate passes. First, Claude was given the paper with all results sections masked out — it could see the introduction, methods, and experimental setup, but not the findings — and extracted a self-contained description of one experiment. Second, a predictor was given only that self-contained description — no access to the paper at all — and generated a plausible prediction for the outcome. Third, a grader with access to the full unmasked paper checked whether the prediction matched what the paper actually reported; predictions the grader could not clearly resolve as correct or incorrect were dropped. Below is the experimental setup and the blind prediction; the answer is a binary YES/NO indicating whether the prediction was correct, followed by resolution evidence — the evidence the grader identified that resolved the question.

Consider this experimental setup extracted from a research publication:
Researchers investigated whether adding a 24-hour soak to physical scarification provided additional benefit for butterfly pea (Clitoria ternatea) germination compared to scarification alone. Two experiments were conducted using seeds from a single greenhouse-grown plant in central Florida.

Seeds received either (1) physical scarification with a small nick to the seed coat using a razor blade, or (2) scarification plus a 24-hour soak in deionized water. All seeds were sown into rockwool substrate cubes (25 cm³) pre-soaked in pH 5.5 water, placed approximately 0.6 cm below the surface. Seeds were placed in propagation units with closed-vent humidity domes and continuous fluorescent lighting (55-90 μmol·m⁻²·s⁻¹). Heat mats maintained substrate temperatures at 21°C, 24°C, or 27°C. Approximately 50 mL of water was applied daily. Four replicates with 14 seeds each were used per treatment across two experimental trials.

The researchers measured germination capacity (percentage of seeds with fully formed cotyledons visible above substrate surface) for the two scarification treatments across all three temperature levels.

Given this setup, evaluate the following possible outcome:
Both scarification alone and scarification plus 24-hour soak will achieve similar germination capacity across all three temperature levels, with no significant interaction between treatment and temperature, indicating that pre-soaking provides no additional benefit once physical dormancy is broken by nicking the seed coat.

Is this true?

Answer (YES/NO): NO